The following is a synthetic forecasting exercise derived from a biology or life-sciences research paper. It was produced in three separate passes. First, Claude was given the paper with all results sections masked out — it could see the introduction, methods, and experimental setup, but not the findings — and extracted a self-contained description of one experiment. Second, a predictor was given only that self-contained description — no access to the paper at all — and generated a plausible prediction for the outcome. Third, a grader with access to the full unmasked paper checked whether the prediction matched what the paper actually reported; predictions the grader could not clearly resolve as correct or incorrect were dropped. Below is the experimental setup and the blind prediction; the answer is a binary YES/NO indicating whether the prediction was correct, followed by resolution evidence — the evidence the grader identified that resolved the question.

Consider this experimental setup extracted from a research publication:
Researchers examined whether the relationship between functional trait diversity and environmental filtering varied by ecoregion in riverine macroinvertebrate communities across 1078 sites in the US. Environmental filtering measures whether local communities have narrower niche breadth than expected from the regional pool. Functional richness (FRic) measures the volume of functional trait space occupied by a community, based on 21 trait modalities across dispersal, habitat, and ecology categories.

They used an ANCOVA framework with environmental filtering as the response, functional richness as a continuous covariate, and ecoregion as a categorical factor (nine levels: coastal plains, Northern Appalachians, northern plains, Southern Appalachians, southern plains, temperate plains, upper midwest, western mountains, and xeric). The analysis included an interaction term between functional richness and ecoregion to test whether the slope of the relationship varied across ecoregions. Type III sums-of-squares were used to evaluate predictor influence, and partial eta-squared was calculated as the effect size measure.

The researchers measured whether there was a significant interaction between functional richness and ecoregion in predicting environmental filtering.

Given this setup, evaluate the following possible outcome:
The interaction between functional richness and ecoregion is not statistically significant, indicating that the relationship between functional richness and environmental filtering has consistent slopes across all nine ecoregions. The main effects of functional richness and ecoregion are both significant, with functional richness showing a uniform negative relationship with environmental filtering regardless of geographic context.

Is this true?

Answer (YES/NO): NO